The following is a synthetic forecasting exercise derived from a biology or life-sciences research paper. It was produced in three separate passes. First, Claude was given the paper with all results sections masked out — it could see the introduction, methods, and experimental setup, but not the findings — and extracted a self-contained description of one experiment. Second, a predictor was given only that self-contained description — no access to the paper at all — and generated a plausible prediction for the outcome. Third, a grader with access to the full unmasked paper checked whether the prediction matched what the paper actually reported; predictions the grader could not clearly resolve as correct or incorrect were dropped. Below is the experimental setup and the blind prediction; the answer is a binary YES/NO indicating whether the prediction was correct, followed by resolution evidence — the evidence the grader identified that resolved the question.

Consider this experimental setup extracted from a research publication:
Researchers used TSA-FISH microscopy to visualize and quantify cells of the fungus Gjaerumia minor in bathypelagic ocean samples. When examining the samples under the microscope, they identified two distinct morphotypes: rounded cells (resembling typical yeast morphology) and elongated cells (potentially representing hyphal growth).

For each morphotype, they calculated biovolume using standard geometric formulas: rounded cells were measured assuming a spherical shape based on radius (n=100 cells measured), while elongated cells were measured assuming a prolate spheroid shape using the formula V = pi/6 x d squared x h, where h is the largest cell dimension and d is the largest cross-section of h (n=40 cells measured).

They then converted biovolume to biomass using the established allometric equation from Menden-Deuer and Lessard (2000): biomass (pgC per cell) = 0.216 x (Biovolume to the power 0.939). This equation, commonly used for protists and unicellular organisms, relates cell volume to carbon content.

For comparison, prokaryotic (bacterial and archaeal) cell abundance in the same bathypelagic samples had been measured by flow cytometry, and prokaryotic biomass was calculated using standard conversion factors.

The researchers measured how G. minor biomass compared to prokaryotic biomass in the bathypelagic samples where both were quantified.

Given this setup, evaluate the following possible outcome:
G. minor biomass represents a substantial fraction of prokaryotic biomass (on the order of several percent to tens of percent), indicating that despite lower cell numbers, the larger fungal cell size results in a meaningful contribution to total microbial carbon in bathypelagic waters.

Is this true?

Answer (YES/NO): NO